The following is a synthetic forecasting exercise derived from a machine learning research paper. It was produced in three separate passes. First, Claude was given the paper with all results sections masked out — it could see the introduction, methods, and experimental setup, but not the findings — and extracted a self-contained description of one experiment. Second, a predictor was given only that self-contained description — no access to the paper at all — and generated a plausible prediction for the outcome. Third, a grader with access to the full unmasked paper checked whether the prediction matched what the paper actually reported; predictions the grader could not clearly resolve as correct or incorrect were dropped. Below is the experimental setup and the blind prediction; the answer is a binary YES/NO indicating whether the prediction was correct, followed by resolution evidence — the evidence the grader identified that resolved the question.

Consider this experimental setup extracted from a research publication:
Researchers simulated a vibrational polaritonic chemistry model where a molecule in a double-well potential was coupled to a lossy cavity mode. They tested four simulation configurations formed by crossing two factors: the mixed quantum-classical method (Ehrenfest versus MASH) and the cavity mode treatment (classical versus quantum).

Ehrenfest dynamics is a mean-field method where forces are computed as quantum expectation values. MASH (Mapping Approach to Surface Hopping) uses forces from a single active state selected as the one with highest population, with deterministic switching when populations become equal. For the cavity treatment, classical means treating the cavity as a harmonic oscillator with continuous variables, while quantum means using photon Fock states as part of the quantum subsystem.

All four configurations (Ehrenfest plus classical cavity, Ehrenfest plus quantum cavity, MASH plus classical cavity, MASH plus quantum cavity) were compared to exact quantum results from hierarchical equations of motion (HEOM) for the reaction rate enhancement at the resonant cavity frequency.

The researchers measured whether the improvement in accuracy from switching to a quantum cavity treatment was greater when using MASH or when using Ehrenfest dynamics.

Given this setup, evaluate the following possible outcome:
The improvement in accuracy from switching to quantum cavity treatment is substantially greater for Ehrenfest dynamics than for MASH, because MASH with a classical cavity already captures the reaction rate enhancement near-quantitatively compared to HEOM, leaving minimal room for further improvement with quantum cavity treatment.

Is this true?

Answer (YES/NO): NO